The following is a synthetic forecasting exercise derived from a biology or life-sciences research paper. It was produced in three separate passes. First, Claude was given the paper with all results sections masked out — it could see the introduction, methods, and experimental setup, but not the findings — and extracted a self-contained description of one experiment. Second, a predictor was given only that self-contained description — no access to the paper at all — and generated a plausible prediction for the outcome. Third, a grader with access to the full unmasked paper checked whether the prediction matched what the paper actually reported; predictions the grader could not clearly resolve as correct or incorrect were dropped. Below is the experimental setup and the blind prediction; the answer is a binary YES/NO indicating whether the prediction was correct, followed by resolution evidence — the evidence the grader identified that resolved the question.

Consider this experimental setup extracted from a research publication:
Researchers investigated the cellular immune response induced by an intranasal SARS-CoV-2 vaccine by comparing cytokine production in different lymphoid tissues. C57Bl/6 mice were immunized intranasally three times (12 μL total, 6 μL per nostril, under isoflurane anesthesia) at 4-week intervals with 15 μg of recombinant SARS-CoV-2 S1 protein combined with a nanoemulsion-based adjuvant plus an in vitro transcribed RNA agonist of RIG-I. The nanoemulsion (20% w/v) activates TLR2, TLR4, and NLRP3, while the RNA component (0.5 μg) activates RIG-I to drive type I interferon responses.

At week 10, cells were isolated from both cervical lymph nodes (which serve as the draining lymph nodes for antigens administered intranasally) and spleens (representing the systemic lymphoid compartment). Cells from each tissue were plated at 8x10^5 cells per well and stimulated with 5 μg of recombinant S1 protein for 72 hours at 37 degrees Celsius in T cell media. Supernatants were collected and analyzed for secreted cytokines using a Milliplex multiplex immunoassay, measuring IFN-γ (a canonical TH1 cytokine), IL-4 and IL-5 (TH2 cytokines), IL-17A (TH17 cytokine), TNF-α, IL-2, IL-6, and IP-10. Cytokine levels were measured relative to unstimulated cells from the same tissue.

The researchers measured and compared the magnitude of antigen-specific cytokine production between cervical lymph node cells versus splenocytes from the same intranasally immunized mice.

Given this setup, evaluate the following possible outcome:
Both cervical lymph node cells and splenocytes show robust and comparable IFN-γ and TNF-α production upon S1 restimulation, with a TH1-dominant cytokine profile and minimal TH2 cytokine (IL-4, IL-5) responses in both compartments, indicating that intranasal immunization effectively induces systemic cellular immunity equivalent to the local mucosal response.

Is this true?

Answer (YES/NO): NO